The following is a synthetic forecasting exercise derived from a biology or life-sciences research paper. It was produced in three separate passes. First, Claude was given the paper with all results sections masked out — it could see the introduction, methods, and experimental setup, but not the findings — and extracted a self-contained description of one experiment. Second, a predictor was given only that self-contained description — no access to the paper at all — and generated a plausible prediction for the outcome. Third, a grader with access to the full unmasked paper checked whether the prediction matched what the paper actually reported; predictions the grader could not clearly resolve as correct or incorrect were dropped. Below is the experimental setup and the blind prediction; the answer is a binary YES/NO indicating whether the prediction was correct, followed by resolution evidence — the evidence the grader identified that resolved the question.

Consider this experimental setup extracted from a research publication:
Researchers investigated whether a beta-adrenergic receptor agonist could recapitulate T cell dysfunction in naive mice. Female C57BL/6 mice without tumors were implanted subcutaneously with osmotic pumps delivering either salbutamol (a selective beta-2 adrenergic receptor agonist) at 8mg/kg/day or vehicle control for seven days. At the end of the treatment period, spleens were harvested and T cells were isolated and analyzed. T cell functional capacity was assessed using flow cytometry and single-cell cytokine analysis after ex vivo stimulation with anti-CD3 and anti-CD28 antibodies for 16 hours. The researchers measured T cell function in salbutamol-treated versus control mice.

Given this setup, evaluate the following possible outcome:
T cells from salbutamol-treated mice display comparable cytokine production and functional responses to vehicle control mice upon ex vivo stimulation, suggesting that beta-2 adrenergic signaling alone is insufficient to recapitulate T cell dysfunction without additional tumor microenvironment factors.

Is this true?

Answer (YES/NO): NO